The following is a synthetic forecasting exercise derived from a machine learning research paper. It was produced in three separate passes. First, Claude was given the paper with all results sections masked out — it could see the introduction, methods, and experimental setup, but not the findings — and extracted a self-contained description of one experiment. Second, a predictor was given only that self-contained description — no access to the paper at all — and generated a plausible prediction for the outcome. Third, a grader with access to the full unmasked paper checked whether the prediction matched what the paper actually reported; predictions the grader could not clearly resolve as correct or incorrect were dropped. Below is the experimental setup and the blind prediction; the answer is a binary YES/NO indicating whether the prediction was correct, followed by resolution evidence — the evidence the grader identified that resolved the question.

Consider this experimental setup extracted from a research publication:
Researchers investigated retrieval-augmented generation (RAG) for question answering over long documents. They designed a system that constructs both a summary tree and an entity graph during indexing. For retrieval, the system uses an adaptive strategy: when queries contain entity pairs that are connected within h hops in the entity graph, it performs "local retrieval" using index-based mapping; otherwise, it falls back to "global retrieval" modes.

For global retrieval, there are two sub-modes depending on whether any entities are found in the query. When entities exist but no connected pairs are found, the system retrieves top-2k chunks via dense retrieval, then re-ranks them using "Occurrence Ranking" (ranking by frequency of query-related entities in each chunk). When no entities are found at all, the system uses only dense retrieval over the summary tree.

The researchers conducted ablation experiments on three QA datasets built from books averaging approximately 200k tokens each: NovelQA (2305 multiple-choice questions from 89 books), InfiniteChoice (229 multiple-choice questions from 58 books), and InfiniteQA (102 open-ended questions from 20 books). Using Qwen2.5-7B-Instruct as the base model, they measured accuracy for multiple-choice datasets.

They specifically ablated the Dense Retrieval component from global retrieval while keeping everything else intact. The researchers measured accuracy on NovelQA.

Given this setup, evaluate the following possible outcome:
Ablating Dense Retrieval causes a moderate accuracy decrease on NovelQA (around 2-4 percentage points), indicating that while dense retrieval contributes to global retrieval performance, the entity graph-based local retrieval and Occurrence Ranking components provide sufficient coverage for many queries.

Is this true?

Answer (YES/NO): NO